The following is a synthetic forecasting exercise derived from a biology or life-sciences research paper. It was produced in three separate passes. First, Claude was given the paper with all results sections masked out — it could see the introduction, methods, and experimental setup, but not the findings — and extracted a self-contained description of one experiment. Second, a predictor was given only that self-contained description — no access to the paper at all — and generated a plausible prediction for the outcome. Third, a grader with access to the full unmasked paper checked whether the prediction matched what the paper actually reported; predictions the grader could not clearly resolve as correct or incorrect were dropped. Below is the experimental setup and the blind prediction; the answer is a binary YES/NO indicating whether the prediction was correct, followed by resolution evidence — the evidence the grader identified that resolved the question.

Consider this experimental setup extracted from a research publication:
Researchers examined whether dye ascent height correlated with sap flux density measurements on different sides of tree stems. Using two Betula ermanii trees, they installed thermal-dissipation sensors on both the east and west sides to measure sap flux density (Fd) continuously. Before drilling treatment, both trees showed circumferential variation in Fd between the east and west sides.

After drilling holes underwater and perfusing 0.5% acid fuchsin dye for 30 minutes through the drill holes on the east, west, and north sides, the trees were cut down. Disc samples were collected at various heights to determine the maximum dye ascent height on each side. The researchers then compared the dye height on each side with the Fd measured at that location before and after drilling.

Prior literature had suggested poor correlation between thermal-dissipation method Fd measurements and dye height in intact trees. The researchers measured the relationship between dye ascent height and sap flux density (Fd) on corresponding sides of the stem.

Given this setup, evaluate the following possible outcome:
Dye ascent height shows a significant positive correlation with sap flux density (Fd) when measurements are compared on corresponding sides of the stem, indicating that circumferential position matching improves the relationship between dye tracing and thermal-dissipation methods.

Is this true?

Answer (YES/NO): NO